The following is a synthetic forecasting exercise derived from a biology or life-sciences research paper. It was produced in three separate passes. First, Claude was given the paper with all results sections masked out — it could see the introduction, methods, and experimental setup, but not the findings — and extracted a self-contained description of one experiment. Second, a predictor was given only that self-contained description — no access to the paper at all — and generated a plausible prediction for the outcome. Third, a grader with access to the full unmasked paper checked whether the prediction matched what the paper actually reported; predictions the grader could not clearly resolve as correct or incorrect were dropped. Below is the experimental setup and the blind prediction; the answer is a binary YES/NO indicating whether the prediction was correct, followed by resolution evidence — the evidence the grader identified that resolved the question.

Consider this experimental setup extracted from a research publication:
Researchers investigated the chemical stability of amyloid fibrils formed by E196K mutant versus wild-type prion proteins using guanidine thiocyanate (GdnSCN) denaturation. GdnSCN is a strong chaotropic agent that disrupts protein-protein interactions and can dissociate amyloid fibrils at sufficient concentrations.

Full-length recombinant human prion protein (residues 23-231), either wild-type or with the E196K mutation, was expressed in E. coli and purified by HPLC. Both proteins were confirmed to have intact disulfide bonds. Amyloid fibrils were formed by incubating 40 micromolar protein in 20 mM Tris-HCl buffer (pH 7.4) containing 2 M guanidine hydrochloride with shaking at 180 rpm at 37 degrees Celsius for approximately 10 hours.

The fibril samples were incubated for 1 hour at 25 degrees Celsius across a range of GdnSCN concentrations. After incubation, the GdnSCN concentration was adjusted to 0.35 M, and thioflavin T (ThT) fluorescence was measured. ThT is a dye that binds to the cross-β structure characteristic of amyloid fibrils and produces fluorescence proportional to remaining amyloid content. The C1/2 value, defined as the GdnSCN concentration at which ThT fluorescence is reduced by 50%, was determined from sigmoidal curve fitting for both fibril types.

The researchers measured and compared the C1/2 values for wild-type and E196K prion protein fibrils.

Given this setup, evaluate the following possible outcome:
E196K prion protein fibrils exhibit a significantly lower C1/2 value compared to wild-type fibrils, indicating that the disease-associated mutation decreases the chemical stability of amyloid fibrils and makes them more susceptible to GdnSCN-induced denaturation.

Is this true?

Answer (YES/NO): YES